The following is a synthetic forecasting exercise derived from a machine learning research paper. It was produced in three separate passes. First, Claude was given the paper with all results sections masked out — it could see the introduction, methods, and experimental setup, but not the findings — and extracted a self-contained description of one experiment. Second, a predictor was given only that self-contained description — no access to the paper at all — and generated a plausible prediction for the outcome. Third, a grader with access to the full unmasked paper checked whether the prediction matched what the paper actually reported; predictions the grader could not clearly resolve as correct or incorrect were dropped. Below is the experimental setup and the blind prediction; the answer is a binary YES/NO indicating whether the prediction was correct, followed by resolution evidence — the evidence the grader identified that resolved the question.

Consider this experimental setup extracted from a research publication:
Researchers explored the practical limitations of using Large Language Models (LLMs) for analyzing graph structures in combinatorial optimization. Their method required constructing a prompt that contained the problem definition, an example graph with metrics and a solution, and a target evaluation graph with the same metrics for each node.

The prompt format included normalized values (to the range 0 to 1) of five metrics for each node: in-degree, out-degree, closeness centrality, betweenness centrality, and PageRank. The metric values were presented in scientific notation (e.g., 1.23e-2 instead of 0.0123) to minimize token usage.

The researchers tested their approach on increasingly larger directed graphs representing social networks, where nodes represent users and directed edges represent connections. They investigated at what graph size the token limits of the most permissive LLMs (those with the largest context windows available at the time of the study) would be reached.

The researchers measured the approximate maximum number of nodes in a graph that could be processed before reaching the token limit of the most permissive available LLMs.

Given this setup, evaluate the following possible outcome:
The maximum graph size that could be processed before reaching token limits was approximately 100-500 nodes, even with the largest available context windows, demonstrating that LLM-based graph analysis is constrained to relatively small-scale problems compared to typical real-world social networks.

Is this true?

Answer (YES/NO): NO